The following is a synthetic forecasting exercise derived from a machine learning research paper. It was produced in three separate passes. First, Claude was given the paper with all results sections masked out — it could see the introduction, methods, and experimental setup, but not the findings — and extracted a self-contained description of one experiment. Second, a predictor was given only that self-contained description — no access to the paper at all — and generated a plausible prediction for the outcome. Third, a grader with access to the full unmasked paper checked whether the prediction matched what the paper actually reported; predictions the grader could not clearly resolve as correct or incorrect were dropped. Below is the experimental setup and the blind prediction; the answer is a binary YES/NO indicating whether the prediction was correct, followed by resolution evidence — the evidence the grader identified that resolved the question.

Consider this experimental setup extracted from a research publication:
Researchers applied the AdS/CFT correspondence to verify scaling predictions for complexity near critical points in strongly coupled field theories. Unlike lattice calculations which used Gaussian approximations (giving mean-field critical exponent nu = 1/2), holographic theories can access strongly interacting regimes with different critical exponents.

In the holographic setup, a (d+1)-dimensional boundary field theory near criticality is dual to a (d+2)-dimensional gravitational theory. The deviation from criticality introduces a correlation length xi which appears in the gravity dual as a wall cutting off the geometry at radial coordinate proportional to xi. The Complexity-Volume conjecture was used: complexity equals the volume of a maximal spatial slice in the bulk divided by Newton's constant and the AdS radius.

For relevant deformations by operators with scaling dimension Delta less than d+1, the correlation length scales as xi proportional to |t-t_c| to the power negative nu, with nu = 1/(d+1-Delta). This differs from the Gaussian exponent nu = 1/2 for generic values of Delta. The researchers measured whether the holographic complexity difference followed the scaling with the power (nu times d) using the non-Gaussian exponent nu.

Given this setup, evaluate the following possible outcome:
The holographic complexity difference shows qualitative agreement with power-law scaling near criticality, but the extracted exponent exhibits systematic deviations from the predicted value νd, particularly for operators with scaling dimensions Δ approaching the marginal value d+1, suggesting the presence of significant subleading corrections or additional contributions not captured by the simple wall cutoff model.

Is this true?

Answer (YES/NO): NO